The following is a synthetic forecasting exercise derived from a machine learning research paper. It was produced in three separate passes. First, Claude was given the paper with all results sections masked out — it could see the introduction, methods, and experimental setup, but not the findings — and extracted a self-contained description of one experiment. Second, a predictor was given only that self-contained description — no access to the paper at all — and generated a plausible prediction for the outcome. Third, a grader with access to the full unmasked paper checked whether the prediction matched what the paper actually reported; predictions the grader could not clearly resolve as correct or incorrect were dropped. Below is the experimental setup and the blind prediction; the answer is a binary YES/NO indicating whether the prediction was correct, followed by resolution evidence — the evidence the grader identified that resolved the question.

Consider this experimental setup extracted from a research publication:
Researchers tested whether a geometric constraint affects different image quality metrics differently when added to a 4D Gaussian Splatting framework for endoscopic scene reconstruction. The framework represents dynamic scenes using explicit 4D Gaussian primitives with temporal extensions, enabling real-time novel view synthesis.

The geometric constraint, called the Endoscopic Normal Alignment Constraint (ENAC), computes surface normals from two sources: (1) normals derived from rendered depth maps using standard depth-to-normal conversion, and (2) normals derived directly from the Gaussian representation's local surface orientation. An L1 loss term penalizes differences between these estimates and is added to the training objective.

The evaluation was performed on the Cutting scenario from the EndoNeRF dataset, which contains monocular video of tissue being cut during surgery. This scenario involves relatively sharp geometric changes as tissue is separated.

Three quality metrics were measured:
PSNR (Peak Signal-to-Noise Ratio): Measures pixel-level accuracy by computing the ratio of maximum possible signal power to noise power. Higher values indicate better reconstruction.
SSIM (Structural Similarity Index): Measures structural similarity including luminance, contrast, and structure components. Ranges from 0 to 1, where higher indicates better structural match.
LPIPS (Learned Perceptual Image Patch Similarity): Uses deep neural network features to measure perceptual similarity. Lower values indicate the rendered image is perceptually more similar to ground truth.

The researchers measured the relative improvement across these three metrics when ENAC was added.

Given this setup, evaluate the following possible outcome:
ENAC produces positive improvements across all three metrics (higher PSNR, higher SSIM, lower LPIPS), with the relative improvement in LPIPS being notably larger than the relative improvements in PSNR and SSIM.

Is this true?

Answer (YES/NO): YES